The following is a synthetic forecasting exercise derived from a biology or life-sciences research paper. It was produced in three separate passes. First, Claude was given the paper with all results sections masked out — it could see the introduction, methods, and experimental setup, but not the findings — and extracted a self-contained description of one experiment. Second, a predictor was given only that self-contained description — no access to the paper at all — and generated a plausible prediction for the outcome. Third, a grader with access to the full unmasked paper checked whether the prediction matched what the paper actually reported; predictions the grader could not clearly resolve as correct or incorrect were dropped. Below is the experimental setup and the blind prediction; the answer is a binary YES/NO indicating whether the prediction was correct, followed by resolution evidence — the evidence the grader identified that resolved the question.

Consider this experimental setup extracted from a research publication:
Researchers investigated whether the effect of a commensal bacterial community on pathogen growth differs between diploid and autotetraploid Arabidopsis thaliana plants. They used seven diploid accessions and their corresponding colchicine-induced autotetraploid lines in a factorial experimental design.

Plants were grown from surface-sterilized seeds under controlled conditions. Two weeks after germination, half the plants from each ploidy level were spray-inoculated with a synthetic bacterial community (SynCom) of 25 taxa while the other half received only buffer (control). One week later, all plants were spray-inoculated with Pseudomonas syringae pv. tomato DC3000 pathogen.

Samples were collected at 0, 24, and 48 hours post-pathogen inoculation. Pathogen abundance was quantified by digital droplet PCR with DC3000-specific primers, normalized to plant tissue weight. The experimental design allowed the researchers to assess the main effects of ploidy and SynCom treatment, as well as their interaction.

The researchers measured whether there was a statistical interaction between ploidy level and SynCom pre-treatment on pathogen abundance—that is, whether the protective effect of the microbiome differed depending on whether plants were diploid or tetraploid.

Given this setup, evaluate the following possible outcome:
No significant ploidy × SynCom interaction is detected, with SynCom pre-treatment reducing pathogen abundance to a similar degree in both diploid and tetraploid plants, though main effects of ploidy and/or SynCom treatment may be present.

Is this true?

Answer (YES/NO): NO